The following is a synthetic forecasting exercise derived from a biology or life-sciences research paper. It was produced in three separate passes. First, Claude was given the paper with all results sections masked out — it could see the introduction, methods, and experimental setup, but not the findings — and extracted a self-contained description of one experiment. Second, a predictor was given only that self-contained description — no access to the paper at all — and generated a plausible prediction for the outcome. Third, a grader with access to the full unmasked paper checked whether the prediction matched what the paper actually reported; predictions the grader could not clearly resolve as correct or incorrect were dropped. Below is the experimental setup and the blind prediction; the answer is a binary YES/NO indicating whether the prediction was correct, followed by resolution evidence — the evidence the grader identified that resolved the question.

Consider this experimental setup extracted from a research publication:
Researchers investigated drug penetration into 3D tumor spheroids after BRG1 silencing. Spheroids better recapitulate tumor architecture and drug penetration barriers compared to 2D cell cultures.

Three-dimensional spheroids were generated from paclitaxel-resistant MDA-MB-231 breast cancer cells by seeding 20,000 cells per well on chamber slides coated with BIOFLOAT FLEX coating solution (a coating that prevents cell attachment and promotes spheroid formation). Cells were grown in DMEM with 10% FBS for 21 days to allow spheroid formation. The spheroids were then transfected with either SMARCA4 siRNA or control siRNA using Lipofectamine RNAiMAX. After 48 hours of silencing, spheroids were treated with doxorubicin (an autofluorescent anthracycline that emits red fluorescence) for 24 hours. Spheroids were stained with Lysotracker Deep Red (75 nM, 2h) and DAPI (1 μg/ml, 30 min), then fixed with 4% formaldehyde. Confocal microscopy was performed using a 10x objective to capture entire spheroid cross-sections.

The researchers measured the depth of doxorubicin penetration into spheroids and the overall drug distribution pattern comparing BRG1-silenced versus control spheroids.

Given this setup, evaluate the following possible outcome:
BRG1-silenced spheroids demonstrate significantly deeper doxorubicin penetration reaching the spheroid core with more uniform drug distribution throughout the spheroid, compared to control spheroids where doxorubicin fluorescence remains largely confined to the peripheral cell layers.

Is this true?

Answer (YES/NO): YES